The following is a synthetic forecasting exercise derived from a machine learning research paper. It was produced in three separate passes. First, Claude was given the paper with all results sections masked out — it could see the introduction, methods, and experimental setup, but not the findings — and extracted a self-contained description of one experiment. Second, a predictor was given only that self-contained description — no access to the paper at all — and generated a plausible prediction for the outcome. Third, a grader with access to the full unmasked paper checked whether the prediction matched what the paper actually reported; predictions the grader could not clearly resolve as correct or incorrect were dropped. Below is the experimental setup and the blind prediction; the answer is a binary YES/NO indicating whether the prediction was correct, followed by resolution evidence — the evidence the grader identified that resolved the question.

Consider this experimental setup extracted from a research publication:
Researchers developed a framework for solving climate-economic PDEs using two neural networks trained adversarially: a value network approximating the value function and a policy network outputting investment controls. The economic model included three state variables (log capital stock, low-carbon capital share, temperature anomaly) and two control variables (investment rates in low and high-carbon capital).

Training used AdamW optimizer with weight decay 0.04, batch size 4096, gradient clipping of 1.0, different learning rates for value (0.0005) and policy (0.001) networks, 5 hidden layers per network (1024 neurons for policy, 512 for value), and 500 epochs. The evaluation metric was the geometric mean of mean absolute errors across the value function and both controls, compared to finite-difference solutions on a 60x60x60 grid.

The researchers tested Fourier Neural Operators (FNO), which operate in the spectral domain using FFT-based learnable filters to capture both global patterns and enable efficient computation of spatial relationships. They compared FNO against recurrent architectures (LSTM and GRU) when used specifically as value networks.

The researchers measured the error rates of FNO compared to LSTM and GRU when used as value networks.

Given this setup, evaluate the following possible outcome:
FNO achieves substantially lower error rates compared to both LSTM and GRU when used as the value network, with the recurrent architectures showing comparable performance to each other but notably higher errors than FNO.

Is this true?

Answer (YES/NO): NO